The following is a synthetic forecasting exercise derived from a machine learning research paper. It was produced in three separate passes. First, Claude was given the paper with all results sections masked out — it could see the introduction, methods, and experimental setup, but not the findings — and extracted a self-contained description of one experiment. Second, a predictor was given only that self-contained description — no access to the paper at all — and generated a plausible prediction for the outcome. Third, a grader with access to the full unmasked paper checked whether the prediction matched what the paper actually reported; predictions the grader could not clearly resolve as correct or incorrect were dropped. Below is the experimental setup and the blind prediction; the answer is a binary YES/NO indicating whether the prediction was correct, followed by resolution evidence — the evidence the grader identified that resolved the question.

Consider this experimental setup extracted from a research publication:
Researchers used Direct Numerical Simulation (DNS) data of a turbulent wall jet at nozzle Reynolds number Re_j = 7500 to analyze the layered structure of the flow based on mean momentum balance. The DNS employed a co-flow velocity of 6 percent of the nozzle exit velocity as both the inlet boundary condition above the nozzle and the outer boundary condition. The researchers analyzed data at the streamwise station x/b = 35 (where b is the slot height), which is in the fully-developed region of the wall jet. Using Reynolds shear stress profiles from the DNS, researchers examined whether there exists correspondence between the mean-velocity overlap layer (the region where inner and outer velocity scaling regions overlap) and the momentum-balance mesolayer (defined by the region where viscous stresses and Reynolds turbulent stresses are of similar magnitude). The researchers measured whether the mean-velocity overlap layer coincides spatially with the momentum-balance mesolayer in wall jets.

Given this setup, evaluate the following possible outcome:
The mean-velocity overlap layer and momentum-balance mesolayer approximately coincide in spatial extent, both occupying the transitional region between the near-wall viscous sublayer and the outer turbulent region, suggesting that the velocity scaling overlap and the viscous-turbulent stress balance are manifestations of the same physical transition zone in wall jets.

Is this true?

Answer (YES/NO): YES